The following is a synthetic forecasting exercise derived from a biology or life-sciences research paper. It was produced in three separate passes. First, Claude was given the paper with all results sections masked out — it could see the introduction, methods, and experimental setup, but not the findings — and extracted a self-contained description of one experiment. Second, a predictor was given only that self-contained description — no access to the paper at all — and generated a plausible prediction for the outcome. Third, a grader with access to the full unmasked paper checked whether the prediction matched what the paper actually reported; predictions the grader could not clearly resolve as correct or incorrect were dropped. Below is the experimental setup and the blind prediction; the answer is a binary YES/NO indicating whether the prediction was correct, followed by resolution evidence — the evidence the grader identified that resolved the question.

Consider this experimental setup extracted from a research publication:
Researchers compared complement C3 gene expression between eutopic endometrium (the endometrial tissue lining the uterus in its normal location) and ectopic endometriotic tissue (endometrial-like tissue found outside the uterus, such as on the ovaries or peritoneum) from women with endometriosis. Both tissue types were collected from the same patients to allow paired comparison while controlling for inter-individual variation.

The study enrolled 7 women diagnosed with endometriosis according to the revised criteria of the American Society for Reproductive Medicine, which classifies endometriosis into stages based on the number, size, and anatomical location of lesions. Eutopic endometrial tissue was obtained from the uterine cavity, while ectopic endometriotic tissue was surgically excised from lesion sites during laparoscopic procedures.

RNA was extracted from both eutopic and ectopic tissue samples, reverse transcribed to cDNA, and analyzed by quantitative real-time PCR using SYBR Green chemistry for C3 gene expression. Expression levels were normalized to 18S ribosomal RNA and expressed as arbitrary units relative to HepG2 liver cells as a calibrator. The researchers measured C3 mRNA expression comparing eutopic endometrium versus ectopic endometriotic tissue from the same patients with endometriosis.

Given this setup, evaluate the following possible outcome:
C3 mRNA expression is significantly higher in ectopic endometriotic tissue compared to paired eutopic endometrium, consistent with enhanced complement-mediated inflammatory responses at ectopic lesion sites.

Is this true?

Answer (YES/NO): YES